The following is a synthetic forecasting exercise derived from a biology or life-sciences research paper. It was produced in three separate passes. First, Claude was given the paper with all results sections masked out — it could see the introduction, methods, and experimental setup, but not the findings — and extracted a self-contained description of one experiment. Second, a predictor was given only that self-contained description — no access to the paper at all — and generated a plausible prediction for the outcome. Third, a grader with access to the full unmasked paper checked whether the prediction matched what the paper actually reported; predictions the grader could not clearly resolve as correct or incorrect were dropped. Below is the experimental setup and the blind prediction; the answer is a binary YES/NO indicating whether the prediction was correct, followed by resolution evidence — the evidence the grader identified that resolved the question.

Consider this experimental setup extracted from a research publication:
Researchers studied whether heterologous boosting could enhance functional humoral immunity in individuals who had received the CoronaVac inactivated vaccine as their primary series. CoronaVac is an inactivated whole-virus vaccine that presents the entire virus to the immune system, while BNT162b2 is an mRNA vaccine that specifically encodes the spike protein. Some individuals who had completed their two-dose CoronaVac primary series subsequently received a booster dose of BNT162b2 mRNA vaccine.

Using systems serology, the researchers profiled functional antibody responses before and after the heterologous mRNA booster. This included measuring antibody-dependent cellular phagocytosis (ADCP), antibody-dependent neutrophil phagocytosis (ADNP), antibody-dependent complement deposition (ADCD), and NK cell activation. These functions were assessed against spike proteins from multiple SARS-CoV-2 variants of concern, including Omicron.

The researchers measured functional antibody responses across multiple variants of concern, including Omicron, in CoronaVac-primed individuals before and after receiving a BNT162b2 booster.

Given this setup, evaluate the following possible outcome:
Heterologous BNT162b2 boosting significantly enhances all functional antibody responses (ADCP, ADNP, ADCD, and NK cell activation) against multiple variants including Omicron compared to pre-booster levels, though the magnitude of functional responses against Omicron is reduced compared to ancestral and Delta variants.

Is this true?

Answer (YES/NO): NO